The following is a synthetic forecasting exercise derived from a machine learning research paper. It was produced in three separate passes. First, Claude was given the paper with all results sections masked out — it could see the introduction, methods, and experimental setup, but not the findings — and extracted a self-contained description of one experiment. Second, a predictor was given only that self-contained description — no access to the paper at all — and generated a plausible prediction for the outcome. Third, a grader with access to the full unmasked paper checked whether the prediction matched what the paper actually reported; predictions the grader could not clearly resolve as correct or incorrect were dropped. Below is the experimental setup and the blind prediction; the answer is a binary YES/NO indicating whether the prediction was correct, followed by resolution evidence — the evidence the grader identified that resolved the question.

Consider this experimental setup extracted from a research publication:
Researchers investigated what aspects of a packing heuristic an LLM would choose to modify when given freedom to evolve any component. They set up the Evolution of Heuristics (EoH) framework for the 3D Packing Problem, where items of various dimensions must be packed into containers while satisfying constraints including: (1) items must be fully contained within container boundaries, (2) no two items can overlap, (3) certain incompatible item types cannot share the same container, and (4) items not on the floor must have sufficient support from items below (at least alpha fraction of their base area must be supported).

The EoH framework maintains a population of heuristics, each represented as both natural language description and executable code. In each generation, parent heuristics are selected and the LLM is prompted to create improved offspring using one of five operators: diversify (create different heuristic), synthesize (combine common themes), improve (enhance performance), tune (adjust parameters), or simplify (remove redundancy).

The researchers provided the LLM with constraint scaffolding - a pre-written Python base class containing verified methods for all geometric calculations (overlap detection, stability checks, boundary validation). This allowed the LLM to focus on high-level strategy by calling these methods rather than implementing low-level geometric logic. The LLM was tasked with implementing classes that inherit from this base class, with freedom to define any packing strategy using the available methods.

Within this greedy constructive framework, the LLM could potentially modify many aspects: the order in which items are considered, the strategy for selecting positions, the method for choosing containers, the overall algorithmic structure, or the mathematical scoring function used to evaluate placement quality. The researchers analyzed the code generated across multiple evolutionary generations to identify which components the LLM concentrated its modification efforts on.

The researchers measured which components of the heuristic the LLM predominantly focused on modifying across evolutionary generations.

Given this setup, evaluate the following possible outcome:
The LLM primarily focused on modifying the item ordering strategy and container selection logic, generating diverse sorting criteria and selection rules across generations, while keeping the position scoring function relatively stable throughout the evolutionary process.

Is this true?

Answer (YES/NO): NO